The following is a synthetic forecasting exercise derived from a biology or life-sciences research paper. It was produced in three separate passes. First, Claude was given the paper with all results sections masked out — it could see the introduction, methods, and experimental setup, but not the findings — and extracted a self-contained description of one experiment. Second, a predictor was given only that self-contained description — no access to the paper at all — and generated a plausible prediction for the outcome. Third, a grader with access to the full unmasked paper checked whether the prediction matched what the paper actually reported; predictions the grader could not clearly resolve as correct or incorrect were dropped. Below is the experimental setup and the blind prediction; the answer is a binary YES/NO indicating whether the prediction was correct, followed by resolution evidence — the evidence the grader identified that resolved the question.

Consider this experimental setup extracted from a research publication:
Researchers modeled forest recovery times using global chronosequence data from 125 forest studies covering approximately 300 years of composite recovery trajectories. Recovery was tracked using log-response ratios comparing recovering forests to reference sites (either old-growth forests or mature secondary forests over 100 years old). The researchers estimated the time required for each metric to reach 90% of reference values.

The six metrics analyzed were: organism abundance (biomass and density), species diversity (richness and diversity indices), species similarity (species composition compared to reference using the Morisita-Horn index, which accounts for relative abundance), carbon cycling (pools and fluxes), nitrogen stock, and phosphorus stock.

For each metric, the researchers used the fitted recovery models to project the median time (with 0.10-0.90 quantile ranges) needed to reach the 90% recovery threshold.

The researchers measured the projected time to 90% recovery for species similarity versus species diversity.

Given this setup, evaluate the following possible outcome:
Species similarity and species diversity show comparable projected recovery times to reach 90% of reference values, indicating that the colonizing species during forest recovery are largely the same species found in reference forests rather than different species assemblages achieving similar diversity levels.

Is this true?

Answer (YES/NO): NO